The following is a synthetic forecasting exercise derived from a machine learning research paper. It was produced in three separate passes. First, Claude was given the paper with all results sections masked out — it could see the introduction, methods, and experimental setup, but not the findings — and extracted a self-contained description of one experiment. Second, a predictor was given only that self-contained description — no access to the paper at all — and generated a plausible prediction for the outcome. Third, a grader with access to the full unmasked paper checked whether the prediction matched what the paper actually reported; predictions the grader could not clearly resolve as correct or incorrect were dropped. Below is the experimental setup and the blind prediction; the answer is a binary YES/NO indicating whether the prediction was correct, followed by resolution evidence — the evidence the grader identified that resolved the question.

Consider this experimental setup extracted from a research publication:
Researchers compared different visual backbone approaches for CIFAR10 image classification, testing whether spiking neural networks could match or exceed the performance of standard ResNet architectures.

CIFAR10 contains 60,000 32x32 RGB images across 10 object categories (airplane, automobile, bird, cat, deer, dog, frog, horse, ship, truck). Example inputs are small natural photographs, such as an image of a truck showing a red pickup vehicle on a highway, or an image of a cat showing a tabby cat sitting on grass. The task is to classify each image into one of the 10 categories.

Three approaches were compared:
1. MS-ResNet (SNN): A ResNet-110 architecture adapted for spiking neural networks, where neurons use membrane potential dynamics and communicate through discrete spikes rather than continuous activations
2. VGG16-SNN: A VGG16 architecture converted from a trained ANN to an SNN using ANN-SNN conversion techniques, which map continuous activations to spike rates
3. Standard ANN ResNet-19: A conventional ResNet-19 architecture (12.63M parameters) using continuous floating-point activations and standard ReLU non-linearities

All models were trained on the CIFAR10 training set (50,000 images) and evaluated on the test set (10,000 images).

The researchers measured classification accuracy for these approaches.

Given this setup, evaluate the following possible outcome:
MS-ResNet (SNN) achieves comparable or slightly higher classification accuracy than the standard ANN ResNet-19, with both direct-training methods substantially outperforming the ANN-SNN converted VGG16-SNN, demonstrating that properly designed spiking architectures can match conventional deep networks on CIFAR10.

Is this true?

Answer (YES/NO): NO